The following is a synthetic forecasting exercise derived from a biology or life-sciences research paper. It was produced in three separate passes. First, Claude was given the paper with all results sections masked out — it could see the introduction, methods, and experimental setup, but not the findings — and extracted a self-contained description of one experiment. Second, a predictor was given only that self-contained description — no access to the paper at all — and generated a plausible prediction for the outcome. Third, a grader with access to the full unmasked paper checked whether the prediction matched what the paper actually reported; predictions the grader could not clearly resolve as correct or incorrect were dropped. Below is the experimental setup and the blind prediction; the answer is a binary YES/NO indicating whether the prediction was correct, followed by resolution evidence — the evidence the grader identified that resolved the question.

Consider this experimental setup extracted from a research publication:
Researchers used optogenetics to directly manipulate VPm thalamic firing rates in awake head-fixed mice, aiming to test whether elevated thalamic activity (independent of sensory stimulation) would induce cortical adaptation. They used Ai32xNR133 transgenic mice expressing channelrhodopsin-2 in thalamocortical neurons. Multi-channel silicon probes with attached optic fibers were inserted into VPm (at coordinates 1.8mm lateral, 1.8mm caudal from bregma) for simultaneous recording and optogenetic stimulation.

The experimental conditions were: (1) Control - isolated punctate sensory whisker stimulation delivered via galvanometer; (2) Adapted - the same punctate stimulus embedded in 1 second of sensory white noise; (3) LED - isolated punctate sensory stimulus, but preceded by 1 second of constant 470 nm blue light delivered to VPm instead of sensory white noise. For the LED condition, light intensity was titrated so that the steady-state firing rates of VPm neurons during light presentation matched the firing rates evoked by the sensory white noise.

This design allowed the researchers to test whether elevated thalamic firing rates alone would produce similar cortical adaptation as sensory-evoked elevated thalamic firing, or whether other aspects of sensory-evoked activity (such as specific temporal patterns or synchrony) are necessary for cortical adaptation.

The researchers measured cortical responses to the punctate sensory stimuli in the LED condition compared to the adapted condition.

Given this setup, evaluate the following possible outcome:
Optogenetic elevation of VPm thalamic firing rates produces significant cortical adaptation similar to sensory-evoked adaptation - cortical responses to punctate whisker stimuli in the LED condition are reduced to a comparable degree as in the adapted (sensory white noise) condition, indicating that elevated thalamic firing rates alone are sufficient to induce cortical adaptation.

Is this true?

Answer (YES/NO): NO